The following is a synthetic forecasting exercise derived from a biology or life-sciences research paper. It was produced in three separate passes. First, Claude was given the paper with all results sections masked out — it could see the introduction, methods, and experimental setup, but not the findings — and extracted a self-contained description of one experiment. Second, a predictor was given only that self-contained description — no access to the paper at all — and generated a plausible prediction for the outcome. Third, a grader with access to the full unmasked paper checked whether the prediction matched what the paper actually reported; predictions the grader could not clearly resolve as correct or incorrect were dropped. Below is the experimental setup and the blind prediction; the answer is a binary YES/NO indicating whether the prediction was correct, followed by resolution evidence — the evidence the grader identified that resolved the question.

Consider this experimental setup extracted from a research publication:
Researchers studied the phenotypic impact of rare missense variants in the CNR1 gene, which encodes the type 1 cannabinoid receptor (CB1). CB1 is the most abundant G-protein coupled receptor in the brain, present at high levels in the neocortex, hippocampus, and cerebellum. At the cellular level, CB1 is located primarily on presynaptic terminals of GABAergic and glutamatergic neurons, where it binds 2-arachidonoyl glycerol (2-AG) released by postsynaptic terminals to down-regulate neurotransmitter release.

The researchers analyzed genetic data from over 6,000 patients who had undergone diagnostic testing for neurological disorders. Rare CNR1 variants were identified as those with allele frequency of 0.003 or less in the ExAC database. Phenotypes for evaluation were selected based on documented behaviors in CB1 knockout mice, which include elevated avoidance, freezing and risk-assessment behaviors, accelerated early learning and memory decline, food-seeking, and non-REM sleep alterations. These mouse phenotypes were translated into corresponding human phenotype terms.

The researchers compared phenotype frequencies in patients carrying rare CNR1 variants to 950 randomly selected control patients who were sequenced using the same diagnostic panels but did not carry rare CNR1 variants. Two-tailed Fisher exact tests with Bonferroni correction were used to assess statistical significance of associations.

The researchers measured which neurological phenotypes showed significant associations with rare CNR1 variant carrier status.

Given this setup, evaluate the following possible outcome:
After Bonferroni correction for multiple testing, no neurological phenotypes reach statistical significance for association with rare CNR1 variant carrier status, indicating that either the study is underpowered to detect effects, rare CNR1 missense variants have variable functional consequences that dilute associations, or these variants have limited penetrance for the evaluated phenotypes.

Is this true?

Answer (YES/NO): NO